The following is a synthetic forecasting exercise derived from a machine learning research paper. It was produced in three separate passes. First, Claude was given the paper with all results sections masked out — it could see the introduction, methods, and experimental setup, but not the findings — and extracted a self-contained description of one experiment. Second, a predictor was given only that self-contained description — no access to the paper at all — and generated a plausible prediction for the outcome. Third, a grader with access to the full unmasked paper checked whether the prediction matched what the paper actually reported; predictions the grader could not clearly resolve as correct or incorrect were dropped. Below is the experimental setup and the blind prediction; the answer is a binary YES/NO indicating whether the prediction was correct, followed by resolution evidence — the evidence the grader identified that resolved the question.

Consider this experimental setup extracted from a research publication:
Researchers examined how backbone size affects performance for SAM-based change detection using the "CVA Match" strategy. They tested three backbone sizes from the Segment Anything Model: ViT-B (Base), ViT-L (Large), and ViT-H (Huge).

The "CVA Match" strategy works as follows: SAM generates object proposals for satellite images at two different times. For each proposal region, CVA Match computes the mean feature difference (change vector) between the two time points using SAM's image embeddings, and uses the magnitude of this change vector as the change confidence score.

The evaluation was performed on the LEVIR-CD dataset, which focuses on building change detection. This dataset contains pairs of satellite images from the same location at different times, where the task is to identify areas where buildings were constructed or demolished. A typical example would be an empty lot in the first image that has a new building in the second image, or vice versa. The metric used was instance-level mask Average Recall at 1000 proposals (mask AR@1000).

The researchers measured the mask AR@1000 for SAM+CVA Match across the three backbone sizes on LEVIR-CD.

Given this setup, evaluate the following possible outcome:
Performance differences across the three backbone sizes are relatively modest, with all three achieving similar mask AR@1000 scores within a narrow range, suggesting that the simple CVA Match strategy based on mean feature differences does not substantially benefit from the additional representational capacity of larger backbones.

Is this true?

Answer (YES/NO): NO